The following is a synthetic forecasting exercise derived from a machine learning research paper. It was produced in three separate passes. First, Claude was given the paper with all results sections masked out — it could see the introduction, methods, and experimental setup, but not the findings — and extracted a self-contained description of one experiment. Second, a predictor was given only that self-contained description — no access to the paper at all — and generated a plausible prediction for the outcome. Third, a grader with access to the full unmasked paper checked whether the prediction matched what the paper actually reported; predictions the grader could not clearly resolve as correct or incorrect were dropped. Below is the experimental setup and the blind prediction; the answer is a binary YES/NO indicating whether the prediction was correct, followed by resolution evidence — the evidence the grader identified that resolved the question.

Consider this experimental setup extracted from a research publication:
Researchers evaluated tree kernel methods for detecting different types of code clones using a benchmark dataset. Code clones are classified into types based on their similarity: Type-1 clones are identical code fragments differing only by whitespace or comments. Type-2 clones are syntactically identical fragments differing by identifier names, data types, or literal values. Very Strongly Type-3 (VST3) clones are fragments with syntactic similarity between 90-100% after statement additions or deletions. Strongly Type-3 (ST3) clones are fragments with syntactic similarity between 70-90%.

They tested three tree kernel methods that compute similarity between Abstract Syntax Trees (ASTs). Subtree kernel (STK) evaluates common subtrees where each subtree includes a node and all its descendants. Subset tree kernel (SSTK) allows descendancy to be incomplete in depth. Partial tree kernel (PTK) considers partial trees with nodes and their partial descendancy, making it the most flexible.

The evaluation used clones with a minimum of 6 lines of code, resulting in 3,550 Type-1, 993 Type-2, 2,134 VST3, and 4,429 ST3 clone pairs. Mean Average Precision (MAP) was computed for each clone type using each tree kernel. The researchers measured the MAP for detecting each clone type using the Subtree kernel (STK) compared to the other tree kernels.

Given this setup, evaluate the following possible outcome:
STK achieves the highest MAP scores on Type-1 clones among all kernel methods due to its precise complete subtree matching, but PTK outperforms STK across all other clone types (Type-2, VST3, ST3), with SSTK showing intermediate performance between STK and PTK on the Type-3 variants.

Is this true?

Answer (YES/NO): NO